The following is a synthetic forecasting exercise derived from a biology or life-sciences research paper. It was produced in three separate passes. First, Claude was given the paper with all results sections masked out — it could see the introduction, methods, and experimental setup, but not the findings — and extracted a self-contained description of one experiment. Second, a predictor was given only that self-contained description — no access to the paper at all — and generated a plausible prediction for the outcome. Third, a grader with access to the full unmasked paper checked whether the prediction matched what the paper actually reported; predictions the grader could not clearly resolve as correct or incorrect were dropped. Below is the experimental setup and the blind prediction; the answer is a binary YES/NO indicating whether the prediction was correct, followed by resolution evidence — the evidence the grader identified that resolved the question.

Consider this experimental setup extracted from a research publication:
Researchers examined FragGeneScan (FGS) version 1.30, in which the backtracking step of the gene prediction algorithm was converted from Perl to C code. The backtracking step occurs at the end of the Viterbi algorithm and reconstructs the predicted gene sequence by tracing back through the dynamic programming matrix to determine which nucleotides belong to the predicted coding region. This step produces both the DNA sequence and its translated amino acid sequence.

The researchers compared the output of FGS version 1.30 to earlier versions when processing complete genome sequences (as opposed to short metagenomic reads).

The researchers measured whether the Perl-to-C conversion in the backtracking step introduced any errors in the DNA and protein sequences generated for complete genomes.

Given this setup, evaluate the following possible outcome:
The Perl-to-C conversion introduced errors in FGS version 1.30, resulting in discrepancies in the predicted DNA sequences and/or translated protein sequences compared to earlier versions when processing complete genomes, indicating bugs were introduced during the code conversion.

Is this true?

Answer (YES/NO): YES